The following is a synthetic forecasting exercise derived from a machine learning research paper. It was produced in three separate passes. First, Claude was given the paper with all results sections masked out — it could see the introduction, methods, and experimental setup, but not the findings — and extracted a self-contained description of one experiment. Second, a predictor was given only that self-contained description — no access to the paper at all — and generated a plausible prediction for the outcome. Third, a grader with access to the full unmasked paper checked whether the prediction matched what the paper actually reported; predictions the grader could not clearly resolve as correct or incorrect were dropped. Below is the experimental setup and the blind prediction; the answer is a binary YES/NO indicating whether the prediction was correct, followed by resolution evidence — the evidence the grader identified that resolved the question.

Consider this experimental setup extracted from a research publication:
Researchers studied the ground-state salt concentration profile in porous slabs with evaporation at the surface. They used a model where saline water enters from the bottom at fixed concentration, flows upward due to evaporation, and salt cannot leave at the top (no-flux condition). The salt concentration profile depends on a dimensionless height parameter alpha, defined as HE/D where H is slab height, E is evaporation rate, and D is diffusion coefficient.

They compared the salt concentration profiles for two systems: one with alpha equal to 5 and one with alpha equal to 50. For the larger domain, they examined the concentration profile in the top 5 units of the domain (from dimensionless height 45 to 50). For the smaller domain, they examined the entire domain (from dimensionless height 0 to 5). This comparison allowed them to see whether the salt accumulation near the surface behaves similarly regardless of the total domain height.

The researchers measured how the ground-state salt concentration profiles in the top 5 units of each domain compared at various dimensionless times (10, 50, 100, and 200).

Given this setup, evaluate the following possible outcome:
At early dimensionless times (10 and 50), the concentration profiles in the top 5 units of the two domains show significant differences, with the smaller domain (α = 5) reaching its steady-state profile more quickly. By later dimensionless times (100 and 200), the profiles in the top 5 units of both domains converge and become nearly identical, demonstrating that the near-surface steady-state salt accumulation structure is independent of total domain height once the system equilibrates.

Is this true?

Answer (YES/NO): NO